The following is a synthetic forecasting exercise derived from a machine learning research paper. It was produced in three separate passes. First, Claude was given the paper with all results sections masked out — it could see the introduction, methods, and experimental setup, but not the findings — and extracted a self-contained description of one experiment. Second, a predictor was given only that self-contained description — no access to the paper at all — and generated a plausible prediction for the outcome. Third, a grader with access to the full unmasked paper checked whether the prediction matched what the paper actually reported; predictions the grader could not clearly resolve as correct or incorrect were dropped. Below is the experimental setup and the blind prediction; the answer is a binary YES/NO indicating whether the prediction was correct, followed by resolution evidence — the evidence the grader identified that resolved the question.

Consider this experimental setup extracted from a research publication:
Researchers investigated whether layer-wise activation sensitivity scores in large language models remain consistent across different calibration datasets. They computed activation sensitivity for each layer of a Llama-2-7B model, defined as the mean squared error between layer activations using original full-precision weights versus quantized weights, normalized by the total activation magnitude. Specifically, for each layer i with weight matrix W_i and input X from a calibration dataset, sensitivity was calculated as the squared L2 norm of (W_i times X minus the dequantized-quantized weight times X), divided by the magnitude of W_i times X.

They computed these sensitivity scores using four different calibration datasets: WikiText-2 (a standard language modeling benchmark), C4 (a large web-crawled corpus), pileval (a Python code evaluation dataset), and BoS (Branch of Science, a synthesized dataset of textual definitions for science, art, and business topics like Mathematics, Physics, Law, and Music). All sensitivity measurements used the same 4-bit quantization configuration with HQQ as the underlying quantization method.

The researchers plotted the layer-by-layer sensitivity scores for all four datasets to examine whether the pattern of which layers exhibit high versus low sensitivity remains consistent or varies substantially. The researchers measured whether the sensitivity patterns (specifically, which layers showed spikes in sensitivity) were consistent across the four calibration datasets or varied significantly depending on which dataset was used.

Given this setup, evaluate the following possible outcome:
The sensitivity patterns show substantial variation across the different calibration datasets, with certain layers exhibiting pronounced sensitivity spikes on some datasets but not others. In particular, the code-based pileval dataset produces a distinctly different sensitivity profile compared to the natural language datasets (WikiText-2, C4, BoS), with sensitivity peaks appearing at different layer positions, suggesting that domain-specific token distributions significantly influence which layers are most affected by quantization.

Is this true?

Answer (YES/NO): NO